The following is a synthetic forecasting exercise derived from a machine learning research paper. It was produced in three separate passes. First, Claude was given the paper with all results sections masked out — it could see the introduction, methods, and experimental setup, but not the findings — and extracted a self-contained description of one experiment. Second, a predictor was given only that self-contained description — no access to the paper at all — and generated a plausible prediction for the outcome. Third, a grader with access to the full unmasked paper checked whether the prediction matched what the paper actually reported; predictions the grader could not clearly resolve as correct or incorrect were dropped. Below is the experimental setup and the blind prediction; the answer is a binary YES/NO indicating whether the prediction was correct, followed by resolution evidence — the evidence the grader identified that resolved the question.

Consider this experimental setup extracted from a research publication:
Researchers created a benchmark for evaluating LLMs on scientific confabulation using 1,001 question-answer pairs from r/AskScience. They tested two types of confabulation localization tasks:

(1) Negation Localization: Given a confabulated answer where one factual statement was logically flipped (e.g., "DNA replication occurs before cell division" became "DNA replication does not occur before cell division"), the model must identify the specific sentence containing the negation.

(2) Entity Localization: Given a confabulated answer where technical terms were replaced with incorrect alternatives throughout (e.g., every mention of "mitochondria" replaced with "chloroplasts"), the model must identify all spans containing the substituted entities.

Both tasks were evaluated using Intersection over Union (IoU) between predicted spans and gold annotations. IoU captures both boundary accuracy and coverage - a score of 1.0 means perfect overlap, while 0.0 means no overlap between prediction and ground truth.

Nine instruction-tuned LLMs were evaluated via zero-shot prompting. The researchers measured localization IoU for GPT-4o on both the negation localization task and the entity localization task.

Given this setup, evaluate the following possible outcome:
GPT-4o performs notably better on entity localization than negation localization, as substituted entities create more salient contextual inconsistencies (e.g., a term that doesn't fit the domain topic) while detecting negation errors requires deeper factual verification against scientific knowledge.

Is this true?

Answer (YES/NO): NO